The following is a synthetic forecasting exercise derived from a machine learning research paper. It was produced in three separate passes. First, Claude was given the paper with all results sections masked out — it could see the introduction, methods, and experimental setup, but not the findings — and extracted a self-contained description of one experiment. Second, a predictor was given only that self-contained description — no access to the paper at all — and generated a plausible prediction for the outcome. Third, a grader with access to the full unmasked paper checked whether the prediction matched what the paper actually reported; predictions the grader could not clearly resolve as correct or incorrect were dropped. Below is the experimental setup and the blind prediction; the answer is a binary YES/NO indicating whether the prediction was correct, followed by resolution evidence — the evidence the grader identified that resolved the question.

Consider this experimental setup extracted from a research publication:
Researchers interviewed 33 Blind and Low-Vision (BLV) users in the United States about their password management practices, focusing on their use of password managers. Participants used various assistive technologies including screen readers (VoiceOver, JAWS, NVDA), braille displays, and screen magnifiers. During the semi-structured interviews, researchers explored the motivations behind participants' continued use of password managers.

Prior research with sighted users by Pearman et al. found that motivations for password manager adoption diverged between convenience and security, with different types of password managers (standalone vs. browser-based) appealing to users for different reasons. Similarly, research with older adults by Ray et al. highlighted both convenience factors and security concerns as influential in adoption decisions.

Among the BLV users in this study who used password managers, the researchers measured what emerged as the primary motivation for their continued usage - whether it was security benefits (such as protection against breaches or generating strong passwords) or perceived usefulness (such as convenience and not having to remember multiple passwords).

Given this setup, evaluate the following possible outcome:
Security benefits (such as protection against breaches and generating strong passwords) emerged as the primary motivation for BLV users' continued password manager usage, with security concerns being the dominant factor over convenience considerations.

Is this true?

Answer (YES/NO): NO